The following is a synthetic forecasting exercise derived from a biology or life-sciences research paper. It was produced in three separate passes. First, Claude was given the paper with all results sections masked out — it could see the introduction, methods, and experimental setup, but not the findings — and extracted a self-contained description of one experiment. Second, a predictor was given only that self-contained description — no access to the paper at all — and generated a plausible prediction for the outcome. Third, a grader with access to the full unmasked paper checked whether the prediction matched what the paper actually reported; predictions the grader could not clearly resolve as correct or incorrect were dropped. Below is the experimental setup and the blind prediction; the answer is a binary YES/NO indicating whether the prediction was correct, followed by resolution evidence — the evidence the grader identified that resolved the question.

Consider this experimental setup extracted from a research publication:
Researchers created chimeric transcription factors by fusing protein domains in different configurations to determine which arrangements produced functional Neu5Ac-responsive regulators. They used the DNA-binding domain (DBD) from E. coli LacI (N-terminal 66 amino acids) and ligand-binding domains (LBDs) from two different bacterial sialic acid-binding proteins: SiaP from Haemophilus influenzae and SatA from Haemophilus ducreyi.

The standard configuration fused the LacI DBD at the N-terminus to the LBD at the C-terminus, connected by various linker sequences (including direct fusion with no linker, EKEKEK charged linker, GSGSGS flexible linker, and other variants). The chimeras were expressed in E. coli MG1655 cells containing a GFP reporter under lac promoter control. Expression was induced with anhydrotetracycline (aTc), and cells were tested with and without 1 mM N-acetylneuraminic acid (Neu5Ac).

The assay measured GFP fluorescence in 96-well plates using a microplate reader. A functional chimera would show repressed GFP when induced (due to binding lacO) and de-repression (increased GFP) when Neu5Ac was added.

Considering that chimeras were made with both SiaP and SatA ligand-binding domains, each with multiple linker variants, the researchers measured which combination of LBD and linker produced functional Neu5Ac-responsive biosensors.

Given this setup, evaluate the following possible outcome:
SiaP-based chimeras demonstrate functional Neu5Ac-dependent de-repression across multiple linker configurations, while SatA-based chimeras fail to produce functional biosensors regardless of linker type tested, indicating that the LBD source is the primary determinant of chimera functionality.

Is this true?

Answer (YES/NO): NO